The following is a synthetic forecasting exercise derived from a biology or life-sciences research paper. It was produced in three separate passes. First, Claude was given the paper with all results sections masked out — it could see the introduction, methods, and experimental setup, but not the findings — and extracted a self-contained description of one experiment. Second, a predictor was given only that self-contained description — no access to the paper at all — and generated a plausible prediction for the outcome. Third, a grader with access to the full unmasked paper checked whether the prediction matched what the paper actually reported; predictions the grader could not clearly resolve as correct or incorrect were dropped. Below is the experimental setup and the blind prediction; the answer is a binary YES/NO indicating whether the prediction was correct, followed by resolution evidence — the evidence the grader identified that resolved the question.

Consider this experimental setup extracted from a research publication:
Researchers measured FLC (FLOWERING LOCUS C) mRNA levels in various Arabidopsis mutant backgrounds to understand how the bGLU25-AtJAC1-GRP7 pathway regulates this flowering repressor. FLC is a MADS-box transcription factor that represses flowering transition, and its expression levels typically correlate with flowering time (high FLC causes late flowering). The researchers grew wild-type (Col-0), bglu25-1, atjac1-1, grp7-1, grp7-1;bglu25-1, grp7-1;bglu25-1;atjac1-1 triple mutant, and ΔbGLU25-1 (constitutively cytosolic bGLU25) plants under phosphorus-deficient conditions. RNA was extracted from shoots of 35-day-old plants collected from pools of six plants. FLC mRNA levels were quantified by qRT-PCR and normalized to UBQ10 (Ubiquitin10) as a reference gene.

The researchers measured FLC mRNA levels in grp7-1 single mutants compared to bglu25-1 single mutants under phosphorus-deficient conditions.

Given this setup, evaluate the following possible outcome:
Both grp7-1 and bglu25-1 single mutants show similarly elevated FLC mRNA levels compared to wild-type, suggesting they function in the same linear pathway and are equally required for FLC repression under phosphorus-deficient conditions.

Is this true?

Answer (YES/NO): NO